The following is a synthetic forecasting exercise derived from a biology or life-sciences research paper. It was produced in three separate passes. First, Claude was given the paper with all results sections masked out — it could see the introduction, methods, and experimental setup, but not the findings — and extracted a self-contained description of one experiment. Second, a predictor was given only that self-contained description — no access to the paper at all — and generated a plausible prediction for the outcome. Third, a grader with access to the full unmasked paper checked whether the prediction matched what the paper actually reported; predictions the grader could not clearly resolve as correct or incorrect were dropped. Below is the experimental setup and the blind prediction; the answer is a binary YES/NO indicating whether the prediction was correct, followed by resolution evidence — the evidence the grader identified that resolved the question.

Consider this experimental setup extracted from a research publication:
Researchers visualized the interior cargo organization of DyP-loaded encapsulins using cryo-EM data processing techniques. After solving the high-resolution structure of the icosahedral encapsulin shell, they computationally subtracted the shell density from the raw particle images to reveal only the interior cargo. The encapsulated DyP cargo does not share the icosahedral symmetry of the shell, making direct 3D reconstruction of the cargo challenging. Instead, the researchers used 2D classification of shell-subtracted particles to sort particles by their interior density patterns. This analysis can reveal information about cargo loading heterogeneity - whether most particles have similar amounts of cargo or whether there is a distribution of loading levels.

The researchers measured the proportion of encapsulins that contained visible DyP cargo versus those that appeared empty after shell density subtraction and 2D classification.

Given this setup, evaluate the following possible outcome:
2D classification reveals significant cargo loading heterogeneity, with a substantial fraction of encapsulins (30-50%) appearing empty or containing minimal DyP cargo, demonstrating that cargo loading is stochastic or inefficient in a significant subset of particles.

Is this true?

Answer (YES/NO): YES